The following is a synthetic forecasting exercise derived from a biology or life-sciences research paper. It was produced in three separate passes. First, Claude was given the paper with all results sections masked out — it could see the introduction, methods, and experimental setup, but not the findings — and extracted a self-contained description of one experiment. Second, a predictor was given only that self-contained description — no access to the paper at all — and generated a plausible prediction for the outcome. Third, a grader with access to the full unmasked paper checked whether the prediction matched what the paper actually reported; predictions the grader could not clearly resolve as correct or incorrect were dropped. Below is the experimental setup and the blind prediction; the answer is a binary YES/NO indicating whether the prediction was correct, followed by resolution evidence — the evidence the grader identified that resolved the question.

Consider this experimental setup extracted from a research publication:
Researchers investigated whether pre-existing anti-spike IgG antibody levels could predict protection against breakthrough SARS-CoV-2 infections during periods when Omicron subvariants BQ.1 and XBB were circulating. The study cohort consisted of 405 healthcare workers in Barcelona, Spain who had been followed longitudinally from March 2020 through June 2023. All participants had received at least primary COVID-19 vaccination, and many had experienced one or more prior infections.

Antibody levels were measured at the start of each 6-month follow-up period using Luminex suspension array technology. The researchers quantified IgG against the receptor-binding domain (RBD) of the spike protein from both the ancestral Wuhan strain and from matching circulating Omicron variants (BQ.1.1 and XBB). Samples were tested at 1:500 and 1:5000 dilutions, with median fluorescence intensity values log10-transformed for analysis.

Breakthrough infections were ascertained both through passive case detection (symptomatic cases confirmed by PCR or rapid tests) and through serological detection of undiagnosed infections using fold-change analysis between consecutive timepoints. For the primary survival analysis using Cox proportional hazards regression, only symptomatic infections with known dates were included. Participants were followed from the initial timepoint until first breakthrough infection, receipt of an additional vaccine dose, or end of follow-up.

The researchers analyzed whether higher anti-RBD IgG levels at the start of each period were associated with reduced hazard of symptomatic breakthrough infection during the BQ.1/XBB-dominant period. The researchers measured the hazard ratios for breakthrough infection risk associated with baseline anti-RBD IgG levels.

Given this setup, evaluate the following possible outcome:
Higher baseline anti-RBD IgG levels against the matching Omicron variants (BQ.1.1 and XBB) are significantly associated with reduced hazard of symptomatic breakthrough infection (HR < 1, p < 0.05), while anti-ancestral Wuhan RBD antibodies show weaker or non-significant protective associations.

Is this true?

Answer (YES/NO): NO